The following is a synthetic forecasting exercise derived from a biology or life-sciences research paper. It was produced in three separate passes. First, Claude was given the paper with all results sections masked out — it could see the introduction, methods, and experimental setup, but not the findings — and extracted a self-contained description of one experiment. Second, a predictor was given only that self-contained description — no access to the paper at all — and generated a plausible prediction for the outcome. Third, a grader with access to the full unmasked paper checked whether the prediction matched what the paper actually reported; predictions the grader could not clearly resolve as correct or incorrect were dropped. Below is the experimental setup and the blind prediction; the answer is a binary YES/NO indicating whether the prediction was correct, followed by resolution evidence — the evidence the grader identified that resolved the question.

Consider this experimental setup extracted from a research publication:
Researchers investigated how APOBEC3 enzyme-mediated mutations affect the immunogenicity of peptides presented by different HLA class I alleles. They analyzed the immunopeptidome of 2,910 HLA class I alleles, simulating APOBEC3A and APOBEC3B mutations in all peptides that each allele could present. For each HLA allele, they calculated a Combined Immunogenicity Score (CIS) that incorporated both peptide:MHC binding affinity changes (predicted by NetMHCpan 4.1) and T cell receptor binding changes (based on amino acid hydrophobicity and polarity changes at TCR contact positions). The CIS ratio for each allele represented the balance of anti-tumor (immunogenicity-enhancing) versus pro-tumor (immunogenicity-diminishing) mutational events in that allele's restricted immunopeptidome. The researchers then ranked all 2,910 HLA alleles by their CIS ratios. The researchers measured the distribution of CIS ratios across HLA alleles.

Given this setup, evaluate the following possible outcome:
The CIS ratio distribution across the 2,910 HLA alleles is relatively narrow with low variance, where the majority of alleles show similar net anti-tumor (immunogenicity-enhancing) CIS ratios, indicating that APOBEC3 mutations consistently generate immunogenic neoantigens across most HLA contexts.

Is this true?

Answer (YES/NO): NO